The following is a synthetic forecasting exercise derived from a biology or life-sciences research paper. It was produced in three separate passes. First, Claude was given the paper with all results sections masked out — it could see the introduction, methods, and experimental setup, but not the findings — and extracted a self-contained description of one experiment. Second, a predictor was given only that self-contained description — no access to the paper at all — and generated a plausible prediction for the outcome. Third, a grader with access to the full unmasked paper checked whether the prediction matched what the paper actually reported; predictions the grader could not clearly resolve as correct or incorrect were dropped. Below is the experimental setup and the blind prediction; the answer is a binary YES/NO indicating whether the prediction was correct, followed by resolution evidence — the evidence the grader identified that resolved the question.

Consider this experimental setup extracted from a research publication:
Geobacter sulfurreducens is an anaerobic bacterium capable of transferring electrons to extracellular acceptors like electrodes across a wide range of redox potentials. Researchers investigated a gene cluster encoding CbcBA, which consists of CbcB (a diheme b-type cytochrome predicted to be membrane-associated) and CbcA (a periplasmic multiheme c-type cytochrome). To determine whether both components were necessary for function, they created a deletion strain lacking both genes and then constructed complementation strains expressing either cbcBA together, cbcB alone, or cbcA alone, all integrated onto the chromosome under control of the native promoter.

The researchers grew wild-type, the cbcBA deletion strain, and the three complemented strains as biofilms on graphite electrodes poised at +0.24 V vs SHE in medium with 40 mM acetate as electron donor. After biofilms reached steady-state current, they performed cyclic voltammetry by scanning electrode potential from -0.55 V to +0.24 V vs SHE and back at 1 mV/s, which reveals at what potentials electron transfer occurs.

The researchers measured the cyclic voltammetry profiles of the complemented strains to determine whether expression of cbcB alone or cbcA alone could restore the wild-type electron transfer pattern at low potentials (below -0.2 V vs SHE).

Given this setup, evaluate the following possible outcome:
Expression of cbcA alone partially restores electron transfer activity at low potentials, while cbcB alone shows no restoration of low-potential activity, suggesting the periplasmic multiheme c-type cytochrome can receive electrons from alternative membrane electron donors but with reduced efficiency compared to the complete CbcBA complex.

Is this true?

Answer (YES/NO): NO